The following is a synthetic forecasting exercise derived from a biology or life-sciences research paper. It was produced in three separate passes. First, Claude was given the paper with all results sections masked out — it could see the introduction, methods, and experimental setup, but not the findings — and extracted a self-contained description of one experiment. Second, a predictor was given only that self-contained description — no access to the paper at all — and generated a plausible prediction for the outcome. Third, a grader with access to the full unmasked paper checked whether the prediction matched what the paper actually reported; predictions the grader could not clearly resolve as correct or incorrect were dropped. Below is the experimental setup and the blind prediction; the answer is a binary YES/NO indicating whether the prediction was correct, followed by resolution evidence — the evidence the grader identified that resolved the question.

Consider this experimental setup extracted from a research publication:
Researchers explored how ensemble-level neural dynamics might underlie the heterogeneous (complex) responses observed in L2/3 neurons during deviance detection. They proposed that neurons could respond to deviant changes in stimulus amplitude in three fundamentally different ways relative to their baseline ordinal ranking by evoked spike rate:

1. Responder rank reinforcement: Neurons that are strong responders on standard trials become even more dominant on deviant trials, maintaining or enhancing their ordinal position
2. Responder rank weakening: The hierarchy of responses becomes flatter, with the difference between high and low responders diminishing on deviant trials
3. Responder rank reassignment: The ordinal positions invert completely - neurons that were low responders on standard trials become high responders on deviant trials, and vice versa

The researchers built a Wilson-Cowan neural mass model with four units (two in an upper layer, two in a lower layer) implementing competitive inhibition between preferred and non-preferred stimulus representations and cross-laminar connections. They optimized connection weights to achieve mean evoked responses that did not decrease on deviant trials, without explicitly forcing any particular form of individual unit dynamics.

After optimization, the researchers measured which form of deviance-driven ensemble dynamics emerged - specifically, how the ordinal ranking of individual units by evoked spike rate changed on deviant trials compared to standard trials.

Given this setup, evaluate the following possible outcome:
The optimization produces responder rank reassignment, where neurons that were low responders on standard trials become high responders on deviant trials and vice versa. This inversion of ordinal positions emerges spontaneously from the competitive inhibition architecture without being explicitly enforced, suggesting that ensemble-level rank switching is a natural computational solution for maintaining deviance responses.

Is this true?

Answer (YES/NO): NO